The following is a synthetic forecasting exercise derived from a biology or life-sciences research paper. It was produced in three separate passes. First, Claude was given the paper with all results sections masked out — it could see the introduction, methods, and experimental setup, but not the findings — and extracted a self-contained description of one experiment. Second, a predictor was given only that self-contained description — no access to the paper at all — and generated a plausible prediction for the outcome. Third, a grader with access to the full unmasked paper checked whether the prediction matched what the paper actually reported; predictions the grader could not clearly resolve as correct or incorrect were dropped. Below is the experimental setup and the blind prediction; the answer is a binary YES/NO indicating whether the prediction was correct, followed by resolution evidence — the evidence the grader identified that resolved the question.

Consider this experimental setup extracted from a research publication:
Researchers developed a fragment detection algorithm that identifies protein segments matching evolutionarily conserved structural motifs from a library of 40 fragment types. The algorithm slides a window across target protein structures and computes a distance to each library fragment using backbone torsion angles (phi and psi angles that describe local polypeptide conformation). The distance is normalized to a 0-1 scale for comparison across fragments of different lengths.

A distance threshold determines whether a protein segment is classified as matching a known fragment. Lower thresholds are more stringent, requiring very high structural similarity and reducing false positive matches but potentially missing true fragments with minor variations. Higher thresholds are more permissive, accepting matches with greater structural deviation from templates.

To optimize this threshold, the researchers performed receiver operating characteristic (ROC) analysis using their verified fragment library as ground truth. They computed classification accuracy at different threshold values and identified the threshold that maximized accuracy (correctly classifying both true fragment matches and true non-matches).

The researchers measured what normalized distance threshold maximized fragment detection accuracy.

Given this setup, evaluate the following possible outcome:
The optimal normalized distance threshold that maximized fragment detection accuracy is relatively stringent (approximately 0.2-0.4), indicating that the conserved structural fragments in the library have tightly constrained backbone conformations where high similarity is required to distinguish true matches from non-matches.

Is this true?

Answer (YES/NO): NO